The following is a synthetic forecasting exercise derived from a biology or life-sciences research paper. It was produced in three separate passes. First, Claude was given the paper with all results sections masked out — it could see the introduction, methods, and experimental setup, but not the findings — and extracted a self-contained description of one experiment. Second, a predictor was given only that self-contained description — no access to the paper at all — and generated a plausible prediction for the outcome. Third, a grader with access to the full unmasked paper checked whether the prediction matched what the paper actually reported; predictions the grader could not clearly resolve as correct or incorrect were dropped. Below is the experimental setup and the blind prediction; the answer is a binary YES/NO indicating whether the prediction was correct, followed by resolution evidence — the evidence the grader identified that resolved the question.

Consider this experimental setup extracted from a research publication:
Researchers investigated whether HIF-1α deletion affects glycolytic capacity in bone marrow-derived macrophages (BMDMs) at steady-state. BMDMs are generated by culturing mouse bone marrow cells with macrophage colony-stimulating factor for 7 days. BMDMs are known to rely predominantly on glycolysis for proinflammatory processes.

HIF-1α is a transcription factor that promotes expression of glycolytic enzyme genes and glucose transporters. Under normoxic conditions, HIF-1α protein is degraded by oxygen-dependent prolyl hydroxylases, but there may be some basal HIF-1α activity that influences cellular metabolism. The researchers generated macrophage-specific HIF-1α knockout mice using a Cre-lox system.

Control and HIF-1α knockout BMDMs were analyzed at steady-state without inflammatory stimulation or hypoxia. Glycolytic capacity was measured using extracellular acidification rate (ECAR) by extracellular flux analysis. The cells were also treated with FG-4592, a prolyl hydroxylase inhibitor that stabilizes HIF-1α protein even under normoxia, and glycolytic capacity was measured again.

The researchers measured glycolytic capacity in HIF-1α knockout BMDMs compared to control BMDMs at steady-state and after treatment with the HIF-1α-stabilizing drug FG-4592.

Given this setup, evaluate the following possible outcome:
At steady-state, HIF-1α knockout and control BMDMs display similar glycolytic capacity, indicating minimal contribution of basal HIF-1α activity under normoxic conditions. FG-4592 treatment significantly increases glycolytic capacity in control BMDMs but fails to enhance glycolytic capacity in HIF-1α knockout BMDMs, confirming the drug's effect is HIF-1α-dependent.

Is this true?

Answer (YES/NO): NO